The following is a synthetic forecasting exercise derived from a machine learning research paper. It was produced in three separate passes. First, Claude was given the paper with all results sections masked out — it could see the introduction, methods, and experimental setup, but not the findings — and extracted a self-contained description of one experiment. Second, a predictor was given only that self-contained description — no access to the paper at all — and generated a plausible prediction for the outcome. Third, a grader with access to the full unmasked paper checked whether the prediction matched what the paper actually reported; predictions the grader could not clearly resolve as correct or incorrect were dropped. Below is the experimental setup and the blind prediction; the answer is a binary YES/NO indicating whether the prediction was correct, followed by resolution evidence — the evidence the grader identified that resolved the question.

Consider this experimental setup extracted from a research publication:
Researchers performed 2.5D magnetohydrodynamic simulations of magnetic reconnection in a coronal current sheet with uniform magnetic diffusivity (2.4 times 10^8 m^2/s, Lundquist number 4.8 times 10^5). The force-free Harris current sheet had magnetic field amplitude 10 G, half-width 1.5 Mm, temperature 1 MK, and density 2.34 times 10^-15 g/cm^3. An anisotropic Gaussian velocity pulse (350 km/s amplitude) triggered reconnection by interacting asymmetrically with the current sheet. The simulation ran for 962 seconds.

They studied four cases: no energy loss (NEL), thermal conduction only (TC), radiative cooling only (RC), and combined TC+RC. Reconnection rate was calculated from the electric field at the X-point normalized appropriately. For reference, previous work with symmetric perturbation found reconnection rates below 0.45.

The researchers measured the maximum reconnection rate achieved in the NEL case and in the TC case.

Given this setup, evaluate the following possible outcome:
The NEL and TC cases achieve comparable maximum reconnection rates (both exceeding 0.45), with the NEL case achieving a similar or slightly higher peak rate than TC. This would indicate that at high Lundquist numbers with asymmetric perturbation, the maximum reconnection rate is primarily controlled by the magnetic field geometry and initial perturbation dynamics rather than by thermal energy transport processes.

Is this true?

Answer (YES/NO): NO